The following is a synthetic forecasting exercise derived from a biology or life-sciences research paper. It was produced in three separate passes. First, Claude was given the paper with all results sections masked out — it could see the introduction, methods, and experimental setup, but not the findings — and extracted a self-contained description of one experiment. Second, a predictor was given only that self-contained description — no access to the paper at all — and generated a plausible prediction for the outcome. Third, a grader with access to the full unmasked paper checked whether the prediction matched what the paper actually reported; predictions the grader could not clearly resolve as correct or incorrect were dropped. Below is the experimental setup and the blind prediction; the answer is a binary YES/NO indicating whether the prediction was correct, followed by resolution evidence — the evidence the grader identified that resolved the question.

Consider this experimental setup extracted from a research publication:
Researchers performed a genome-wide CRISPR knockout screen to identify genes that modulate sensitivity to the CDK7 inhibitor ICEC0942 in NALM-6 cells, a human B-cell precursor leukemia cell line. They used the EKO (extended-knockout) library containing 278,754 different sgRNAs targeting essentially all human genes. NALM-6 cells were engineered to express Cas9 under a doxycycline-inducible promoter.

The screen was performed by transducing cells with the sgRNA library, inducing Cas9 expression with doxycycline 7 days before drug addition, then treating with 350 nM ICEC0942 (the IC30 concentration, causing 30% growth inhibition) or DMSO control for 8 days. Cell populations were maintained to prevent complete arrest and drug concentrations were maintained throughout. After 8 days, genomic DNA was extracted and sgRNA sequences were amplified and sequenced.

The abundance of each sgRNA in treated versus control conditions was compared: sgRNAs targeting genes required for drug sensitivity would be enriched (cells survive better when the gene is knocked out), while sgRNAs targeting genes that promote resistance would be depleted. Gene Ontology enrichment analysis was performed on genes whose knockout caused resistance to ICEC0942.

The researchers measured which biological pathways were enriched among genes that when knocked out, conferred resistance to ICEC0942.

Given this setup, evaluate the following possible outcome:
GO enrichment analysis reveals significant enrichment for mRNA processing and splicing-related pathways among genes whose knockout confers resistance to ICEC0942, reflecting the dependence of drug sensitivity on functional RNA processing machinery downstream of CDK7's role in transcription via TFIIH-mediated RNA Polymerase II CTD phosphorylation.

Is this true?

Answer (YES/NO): NO